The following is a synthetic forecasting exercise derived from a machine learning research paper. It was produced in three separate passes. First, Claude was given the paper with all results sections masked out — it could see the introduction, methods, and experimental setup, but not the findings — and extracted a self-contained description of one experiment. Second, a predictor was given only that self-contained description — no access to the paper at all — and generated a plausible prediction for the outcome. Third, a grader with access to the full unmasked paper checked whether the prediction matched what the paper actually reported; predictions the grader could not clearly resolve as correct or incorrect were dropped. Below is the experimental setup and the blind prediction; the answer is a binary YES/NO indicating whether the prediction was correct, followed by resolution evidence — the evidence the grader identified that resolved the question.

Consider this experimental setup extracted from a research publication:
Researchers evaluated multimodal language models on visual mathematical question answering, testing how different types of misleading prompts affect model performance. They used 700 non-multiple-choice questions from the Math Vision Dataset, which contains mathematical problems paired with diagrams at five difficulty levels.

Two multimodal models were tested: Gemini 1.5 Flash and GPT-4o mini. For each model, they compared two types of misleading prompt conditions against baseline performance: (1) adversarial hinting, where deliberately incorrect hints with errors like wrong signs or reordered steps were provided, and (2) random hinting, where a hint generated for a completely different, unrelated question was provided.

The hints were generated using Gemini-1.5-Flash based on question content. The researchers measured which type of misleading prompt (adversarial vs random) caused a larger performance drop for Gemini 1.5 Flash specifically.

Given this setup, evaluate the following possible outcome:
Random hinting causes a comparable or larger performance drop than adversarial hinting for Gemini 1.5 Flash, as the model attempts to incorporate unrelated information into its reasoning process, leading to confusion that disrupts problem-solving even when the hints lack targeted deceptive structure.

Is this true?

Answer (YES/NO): NO